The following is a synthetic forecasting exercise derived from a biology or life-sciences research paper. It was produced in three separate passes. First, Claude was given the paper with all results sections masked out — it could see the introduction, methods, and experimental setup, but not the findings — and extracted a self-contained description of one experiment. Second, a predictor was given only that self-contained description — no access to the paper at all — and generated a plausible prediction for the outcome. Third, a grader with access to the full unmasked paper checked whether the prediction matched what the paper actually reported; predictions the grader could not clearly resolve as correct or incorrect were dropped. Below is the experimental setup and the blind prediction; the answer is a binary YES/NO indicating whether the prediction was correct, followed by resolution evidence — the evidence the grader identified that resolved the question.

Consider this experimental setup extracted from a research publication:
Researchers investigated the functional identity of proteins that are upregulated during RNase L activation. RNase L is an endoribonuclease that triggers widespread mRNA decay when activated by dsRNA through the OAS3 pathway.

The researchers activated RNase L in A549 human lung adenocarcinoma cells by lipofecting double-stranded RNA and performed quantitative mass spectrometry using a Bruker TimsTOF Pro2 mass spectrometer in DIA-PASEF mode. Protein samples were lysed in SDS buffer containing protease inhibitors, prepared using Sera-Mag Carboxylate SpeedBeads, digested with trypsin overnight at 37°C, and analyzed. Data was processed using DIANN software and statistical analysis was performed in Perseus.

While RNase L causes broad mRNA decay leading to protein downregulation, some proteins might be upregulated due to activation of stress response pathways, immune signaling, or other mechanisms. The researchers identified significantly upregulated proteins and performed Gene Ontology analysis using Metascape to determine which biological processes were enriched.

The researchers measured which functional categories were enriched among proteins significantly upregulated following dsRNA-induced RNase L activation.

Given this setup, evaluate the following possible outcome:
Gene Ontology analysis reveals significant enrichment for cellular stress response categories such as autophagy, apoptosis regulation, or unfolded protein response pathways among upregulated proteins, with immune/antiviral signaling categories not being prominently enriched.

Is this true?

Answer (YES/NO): NO